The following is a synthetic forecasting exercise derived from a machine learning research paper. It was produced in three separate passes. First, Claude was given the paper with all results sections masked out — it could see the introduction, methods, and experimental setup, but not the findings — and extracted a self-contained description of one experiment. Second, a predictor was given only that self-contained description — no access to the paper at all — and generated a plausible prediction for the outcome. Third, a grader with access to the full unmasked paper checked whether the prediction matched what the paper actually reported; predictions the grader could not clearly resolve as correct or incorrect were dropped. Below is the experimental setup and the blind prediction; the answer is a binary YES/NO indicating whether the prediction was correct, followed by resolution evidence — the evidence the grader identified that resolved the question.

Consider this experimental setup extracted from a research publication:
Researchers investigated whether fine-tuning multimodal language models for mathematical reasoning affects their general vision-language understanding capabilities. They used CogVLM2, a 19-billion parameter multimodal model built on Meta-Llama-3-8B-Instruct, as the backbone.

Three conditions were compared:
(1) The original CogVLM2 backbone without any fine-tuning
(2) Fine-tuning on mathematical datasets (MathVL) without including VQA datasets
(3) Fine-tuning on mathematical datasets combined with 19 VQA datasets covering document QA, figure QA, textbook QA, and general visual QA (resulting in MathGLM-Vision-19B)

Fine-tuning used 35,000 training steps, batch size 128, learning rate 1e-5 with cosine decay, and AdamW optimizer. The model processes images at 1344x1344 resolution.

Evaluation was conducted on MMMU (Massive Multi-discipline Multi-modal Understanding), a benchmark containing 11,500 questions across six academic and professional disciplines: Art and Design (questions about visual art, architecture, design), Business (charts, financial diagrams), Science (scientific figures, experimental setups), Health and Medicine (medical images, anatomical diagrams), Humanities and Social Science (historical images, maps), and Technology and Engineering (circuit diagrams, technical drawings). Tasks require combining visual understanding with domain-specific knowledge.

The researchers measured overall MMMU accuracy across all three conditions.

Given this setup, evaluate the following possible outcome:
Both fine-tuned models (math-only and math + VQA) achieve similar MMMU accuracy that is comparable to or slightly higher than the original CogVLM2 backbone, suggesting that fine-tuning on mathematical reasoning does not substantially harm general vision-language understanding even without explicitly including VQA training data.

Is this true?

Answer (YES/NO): NO